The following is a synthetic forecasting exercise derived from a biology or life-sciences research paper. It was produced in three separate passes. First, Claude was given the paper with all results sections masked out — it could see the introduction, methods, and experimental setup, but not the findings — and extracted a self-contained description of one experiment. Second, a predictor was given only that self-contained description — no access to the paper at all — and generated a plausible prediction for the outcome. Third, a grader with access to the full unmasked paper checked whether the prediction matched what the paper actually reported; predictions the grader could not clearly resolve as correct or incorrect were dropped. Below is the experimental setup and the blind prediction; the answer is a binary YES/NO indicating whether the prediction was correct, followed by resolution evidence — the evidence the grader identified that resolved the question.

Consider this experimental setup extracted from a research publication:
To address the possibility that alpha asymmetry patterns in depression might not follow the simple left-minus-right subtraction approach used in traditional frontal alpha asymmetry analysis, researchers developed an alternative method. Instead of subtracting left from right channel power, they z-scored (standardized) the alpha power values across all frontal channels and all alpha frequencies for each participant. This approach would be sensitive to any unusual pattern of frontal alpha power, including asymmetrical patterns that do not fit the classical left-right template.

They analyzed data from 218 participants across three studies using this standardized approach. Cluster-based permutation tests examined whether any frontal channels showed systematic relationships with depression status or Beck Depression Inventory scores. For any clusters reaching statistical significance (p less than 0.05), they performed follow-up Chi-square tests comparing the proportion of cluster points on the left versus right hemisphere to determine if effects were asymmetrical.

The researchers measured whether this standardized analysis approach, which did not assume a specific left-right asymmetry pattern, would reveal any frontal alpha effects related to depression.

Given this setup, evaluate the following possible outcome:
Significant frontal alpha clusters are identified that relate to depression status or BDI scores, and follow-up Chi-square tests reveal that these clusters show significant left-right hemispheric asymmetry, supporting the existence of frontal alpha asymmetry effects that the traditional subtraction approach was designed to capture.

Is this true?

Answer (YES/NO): NO